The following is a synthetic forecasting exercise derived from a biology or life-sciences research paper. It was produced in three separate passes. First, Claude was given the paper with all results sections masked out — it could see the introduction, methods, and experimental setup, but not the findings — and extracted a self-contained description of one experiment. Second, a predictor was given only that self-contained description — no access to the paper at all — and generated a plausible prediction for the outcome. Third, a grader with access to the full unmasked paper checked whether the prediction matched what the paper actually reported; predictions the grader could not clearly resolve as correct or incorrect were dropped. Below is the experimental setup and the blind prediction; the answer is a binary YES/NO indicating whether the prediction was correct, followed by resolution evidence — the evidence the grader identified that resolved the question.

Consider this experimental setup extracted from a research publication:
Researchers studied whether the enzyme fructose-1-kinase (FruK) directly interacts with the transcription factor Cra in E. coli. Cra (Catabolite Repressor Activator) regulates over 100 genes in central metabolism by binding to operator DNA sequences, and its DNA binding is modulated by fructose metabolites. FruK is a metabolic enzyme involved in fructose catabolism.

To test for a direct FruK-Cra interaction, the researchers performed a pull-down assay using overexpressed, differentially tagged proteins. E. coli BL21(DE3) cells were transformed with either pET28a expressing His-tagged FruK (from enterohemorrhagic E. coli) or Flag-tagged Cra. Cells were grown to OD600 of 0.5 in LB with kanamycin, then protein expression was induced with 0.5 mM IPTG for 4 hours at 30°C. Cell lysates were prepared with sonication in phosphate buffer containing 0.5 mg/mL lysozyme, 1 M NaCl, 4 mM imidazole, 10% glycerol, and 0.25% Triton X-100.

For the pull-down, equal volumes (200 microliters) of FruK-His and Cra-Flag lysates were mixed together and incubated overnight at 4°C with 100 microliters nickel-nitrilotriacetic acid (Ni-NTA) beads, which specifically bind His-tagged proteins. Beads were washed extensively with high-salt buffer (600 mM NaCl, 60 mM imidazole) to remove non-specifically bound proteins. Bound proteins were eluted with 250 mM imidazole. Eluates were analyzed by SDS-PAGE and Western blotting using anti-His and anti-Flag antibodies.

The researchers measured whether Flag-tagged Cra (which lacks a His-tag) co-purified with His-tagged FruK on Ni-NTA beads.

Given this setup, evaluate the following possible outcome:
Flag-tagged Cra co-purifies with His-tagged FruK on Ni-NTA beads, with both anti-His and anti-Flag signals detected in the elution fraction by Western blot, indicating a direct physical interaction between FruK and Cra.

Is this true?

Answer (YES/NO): YES